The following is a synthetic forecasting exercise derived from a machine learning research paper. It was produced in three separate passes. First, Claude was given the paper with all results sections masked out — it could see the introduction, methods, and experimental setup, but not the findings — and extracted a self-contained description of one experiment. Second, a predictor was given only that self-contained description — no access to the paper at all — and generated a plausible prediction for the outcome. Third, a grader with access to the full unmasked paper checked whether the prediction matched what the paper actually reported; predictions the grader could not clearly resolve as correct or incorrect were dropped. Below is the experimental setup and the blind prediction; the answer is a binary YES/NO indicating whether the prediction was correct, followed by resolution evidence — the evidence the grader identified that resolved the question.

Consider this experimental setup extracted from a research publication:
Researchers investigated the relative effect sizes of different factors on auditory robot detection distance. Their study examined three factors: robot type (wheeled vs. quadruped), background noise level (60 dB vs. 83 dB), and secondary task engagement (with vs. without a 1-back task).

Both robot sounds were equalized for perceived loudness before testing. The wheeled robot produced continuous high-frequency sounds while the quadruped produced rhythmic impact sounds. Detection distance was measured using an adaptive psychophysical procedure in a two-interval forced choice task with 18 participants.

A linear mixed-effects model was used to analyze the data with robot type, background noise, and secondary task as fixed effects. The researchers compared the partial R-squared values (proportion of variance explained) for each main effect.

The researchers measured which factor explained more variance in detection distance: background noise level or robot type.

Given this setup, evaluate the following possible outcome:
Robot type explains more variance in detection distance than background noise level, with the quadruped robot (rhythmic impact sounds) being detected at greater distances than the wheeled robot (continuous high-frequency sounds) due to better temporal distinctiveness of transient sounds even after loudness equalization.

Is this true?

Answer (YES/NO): NO